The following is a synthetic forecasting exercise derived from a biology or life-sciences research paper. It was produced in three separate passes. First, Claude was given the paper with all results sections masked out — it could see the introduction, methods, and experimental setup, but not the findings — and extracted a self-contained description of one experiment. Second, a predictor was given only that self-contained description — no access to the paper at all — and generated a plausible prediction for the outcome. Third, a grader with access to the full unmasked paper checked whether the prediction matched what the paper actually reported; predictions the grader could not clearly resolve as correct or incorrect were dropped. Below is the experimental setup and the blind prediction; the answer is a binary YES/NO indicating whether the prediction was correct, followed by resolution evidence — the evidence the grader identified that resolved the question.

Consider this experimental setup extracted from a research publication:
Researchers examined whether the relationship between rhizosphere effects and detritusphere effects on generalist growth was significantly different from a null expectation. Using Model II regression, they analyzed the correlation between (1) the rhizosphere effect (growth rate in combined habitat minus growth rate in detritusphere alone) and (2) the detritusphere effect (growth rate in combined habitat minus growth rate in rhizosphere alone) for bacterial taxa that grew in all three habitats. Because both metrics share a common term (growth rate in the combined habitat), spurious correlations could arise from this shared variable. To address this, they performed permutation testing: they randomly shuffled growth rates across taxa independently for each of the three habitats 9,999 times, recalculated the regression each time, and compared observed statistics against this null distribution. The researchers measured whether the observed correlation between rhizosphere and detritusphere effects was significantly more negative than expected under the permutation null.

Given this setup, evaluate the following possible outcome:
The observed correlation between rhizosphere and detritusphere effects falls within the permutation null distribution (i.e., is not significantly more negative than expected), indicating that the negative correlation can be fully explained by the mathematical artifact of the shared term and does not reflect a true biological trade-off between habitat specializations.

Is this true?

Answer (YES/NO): NO